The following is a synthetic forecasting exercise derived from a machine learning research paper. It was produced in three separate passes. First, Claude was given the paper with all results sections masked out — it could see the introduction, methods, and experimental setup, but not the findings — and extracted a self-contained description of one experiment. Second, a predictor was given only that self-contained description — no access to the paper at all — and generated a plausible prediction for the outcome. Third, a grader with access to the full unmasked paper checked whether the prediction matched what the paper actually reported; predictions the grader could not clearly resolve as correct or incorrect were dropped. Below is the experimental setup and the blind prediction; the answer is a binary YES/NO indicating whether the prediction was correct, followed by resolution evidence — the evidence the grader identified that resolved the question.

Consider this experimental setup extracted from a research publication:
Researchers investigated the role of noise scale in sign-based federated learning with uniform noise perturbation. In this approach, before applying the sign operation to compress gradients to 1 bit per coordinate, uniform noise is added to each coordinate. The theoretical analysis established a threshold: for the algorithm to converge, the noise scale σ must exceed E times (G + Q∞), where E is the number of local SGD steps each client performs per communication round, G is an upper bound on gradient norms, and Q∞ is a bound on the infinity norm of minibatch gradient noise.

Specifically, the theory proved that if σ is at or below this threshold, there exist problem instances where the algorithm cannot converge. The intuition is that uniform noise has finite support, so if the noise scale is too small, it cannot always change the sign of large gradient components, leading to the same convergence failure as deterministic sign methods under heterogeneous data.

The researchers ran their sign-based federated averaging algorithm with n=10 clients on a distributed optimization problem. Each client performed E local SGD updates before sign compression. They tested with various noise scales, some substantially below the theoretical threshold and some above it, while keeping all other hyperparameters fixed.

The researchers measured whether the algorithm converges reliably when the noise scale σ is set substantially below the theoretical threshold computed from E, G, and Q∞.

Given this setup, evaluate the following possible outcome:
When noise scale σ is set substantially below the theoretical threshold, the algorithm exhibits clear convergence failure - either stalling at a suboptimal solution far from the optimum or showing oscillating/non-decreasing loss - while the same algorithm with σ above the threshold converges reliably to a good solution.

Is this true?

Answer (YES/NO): NO